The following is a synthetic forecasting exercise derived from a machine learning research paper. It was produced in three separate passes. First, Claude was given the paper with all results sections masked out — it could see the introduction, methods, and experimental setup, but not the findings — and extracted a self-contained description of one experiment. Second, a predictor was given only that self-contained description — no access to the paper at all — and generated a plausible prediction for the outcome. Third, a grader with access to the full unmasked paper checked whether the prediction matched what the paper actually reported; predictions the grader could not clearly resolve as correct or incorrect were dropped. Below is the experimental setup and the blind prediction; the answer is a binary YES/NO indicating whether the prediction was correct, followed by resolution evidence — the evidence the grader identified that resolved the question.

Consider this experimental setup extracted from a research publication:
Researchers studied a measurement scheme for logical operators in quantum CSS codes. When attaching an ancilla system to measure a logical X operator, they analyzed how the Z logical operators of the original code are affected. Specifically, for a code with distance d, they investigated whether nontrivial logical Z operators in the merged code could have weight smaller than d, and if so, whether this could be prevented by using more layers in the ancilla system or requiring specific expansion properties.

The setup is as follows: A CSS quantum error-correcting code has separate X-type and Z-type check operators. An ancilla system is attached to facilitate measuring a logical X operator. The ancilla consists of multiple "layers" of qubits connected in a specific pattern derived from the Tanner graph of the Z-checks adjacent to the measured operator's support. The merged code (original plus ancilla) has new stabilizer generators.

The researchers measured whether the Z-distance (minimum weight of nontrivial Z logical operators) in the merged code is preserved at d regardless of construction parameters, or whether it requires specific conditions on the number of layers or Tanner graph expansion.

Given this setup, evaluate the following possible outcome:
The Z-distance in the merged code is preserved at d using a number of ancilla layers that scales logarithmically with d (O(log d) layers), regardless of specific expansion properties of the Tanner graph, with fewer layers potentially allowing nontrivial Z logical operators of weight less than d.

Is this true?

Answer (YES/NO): NO